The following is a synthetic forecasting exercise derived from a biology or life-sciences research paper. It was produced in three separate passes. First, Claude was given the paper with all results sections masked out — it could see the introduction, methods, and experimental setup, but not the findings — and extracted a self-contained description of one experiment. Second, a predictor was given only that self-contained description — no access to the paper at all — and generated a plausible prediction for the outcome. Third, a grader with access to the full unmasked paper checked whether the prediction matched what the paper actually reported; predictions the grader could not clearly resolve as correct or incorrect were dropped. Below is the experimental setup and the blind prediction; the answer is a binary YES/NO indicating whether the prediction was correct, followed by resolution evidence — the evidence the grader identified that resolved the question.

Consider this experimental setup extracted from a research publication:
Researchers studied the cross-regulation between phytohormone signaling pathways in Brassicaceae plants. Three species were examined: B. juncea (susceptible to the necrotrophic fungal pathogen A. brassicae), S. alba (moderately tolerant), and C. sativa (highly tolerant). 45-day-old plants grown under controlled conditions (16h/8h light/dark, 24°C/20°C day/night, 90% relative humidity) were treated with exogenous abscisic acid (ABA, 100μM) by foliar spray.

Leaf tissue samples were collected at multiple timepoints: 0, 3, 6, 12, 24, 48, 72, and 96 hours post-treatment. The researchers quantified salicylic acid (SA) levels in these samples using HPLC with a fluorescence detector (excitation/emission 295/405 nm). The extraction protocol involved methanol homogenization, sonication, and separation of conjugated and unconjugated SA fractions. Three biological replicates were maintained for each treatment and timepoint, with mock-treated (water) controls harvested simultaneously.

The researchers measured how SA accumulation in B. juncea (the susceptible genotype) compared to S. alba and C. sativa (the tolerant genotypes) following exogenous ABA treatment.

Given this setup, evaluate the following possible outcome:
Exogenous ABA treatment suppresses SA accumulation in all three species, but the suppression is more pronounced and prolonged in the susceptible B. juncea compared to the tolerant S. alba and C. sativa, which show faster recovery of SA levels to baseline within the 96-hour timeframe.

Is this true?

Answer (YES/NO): NO